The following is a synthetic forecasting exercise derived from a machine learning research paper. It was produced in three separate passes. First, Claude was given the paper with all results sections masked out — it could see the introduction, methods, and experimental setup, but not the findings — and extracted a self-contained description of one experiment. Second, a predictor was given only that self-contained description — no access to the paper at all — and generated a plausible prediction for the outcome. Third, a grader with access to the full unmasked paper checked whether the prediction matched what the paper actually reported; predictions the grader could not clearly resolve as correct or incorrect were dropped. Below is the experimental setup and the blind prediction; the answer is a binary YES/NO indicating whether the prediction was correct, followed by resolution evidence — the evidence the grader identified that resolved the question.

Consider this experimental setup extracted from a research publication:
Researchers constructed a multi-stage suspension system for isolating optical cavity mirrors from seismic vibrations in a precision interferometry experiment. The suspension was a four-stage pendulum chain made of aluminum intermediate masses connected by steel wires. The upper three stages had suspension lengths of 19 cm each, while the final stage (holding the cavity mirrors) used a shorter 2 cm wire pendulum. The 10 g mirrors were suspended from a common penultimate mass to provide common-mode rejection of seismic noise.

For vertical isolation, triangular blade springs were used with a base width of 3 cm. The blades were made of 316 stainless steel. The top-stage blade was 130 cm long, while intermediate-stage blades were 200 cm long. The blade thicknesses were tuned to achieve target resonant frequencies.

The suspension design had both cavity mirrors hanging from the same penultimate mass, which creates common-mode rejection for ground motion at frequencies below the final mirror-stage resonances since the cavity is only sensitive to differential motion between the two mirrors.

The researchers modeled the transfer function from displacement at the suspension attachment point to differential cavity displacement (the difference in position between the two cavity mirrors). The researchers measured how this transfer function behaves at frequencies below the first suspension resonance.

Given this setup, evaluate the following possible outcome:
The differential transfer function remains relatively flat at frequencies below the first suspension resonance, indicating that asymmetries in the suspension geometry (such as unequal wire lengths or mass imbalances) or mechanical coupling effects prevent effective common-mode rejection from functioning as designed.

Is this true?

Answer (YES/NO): NO